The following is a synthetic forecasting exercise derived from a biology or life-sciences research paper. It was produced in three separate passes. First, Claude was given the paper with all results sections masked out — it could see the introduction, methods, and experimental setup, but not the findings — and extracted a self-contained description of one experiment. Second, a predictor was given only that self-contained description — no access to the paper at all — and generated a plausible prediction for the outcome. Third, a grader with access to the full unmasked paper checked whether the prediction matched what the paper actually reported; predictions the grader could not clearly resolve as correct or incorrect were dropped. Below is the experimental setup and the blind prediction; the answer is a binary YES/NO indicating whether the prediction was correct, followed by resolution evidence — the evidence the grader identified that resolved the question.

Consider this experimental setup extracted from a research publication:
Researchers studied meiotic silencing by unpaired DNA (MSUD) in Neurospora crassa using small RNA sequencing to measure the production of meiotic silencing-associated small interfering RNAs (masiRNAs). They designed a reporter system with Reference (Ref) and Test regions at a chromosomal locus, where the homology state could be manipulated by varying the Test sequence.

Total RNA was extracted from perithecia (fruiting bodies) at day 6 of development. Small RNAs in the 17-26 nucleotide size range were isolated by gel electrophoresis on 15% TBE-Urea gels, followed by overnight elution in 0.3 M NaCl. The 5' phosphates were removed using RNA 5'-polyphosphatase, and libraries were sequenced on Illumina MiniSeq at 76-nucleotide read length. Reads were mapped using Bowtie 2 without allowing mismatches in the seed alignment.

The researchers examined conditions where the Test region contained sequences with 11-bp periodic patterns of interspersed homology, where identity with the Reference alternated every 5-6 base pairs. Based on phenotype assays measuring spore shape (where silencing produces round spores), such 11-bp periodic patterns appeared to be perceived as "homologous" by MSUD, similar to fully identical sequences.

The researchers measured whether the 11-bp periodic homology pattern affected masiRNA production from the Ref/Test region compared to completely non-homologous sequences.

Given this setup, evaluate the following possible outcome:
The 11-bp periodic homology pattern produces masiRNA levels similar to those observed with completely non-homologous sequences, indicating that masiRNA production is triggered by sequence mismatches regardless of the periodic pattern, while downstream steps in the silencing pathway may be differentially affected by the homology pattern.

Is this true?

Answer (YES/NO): NO